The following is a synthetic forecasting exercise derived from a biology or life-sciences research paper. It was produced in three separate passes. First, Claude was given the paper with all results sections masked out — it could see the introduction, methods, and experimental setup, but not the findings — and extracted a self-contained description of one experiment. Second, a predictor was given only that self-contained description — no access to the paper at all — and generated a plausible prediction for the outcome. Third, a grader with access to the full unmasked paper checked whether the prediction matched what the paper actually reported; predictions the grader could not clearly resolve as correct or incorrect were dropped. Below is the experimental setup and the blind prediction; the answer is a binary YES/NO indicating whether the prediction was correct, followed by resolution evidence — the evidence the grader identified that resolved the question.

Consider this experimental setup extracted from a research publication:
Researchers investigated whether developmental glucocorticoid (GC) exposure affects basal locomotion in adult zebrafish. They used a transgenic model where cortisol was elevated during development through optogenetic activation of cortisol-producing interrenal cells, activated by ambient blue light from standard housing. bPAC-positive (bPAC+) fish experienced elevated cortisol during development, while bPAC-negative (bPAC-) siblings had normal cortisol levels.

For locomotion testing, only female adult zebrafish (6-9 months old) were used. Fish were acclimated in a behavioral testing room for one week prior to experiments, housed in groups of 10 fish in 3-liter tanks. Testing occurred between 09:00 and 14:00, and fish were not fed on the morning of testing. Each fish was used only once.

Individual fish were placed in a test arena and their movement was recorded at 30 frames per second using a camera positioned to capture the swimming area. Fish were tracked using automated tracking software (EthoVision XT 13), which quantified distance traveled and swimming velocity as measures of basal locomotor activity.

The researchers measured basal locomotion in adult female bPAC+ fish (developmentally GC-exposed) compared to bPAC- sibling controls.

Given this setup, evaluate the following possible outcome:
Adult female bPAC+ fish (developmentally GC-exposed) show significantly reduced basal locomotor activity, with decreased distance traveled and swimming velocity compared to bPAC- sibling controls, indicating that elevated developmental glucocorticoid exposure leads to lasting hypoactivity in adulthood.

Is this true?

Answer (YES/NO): NO